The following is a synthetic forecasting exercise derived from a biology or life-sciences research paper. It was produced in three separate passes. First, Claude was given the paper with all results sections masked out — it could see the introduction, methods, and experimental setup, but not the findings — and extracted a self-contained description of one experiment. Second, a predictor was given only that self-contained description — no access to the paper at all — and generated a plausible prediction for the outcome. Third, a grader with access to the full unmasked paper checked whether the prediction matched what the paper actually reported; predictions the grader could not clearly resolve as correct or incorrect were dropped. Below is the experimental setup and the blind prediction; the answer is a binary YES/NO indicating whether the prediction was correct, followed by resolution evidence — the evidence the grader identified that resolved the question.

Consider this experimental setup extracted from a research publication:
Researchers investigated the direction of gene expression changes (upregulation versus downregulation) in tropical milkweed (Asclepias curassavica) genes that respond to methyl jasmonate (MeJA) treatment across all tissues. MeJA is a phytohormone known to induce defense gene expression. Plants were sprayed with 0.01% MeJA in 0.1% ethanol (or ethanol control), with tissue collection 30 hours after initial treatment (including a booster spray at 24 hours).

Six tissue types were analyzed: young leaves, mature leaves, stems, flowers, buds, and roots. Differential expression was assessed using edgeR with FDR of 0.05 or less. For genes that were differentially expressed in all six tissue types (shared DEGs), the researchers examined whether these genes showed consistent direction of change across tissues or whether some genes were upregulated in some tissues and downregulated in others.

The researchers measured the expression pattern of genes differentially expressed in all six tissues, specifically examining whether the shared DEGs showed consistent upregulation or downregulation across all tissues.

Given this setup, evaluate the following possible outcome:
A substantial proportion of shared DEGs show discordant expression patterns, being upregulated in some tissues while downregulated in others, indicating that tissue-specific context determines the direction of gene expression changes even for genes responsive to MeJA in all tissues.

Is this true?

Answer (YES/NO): NO